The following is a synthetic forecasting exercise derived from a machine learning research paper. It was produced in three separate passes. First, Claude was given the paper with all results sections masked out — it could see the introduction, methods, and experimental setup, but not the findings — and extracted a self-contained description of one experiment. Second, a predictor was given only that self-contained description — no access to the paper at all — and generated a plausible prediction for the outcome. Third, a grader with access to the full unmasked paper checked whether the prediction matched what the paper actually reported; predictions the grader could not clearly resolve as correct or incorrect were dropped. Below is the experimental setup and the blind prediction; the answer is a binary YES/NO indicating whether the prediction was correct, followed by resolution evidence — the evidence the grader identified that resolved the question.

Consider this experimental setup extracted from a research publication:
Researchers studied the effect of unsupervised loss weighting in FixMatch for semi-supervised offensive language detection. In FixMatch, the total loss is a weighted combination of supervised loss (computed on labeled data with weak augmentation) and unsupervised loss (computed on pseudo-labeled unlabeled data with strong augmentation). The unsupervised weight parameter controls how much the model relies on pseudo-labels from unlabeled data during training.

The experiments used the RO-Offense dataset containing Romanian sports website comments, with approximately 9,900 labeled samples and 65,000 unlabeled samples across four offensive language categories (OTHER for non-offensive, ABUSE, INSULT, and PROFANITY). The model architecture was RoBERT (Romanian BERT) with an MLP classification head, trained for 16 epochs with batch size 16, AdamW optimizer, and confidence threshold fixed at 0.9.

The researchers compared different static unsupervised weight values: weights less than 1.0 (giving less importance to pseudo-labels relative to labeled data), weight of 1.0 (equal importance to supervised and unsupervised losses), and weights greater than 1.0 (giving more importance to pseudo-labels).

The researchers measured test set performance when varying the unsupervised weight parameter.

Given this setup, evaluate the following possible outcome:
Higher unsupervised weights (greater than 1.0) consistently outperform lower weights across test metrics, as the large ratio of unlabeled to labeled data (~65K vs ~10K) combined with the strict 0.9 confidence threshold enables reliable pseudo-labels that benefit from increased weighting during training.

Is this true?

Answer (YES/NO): NO